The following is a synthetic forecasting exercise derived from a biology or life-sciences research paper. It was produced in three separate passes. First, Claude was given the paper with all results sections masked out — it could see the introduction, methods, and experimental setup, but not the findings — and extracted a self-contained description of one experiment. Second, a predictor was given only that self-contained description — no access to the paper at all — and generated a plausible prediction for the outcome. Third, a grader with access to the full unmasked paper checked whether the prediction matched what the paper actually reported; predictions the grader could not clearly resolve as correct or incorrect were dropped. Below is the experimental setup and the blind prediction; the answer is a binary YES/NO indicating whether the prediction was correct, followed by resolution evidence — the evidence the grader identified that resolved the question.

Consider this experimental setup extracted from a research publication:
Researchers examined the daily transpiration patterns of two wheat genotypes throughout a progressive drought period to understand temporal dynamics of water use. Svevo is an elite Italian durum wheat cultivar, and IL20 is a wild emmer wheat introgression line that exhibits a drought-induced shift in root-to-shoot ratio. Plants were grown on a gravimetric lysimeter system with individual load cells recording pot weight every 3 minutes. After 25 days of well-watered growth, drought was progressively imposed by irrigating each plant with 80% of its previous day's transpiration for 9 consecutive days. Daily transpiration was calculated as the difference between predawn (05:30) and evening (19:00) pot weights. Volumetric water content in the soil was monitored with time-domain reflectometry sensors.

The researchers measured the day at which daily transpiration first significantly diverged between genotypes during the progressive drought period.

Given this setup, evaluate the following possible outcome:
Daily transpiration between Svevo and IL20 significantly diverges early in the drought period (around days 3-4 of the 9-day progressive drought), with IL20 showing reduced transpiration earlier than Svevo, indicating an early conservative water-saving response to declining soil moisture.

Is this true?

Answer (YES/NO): NO